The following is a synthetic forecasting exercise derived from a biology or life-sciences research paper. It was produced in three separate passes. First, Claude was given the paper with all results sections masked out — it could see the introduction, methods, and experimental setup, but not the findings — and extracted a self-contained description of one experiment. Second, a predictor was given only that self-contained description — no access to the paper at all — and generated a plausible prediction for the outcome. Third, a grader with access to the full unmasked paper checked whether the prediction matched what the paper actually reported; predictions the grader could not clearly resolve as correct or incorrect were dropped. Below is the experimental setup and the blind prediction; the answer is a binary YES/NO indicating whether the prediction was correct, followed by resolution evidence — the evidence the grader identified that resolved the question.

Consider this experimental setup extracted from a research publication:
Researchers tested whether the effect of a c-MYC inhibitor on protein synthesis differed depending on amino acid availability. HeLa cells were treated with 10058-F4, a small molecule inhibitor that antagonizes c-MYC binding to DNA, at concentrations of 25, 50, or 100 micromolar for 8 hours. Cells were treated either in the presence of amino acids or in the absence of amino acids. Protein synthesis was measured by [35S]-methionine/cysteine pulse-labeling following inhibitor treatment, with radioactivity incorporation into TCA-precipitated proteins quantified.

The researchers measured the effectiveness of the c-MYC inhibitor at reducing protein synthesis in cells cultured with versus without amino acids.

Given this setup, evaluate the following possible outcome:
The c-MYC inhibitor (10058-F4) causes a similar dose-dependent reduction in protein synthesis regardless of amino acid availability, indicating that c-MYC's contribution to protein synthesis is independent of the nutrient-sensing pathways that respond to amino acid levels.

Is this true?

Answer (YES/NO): NO